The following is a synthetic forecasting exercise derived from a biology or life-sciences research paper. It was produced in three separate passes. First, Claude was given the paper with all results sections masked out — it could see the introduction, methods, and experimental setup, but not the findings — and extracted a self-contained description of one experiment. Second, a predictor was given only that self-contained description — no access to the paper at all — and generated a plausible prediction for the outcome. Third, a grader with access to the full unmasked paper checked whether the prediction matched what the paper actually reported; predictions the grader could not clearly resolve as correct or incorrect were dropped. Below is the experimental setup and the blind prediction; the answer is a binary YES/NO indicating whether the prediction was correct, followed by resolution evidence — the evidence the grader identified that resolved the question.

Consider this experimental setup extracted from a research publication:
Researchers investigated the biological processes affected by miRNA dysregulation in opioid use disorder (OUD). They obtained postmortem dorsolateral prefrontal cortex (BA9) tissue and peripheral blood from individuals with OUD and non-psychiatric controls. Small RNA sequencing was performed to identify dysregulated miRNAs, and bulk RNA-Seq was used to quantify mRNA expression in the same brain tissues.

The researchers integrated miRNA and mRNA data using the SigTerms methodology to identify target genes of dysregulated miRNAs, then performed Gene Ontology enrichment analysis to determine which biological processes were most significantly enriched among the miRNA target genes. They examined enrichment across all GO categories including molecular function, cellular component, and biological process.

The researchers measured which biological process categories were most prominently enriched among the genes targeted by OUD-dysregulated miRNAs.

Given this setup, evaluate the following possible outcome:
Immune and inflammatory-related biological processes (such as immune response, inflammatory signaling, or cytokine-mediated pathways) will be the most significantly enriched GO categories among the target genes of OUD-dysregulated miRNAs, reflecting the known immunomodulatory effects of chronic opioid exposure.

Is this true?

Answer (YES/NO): NO